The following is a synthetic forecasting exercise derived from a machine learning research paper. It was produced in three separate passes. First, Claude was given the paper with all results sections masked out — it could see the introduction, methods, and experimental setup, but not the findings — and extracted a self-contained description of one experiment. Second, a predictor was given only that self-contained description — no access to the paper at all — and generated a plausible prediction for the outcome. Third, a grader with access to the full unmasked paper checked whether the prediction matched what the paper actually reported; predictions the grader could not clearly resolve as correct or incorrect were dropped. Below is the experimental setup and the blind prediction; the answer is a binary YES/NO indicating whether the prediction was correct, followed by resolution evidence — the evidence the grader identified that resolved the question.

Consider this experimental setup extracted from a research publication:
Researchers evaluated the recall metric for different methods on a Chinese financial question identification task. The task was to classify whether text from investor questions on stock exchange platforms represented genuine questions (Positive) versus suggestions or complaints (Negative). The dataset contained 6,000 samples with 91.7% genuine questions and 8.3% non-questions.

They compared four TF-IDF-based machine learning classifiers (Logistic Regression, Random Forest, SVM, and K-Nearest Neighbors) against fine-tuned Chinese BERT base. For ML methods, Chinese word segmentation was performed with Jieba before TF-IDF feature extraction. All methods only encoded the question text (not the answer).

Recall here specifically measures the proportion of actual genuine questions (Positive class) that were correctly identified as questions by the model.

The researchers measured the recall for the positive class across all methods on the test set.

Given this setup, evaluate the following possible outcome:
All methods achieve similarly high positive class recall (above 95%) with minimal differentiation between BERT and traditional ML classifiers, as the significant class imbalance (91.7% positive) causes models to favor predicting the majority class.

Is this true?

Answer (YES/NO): YES